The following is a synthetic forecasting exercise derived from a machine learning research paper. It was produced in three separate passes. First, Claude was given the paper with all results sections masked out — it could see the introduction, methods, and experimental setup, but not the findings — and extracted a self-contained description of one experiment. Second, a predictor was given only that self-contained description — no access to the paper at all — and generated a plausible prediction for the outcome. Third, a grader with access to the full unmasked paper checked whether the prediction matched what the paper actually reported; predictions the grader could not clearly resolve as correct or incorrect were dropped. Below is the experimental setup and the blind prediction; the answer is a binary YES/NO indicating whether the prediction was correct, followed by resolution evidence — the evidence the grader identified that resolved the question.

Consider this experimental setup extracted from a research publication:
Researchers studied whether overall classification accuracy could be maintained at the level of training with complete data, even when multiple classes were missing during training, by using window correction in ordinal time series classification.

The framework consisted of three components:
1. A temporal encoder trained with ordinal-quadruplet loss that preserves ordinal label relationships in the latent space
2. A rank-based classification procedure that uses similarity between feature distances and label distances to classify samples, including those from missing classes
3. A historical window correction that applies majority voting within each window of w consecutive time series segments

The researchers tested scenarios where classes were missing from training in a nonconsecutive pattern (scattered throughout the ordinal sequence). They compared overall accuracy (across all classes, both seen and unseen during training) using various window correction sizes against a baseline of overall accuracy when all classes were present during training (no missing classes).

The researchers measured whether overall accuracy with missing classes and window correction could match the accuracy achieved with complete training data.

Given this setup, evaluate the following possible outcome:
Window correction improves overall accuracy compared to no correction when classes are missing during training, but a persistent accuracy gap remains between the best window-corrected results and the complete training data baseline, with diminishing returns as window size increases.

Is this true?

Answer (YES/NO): NO